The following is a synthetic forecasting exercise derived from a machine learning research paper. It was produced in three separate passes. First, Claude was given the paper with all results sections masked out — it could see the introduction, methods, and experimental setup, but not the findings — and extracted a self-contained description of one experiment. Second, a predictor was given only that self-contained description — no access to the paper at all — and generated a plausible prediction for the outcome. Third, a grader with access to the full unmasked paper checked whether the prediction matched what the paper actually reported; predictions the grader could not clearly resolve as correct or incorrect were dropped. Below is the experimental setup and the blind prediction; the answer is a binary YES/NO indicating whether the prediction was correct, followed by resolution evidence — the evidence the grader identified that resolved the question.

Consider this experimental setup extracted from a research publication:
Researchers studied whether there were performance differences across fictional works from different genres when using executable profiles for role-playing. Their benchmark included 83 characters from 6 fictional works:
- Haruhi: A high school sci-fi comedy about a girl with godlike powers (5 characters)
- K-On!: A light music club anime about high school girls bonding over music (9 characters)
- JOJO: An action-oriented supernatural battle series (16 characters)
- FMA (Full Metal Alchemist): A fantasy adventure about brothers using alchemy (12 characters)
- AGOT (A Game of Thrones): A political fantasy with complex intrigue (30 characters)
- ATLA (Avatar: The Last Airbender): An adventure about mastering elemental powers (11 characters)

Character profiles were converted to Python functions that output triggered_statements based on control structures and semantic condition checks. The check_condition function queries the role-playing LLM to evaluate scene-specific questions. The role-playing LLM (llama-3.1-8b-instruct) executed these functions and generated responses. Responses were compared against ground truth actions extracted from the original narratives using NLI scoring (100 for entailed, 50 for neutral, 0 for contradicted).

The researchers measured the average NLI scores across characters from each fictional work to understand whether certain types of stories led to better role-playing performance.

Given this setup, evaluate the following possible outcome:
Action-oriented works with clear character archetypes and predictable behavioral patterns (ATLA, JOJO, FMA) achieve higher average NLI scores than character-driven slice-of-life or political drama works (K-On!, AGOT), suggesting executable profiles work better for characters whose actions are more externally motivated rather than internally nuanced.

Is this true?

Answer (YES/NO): NO